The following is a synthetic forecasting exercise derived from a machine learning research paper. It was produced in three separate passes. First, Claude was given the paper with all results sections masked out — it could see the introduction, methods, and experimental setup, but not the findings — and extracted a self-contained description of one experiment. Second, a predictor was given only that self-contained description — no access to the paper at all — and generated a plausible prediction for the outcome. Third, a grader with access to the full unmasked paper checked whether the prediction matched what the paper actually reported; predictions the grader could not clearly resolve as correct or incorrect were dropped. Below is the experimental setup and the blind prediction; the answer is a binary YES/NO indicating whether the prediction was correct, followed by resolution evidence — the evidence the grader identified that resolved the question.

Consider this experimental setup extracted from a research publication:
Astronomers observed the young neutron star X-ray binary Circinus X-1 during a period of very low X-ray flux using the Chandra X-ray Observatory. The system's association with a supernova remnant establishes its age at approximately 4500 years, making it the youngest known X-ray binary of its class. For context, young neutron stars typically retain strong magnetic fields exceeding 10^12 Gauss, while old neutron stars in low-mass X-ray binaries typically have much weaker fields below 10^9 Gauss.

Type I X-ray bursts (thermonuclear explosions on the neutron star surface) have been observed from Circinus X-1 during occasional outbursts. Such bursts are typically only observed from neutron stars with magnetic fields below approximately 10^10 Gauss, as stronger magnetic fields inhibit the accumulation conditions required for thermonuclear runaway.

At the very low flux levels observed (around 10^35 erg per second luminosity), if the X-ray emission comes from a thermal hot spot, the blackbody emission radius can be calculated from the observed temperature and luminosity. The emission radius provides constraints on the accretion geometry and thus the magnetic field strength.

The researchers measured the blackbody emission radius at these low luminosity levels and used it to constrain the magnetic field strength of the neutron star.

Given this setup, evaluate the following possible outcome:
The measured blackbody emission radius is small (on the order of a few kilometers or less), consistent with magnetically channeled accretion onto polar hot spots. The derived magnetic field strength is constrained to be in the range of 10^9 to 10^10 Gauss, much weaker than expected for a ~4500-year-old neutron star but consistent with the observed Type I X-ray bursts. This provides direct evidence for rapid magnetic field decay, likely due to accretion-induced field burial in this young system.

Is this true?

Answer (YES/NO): NO